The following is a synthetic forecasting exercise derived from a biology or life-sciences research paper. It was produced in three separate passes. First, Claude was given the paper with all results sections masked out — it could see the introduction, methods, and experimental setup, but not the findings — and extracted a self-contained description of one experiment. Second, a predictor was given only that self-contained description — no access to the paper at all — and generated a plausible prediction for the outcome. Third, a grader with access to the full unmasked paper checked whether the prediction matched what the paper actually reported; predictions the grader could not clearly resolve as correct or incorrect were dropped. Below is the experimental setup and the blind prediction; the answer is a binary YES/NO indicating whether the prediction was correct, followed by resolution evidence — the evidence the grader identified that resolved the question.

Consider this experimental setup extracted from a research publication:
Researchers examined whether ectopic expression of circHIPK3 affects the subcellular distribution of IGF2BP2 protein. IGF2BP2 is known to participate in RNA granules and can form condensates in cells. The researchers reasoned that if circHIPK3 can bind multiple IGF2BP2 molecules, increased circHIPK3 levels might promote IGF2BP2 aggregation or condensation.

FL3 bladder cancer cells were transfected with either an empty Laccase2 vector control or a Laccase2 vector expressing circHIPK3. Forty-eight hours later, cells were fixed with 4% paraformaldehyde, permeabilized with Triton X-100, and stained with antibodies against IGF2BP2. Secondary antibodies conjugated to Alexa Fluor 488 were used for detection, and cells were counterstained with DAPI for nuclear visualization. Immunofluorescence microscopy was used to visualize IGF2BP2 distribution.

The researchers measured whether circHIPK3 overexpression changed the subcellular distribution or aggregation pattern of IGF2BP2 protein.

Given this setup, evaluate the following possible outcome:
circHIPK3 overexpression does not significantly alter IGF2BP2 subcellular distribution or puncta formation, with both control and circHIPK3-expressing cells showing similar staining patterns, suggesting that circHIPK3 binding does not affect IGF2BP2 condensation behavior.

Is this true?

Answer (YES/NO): NO